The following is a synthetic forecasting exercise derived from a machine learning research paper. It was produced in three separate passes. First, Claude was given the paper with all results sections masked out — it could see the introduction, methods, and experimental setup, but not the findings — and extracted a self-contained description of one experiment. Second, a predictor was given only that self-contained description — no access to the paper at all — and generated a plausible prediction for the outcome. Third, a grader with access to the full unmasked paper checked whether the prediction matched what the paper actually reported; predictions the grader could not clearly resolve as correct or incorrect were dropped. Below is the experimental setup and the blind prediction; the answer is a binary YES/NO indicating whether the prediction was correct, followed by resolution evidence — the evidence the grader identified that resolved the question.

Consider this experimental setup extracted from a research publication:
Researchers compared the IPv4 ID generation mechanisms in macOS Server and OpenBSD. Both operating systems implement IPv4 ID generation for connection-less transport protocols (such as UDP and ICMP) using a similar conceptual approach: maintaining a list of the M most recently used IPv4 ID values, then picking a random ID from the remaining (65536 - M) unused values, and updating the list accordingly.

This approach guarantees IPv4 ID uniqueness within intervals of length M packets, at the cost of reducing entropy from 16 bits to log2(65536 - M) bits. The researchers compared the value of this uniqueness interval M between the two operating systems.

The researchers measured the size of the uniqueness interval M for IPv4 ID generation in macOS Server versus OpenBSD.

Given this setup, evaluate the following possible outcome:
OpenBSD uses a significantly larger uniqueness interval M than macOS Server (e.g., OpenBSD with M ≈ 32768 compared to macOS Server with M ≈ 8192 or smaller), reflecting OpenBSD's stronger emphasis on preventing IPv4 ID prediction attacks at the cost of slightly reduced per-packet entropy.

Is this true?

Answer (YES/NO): YES